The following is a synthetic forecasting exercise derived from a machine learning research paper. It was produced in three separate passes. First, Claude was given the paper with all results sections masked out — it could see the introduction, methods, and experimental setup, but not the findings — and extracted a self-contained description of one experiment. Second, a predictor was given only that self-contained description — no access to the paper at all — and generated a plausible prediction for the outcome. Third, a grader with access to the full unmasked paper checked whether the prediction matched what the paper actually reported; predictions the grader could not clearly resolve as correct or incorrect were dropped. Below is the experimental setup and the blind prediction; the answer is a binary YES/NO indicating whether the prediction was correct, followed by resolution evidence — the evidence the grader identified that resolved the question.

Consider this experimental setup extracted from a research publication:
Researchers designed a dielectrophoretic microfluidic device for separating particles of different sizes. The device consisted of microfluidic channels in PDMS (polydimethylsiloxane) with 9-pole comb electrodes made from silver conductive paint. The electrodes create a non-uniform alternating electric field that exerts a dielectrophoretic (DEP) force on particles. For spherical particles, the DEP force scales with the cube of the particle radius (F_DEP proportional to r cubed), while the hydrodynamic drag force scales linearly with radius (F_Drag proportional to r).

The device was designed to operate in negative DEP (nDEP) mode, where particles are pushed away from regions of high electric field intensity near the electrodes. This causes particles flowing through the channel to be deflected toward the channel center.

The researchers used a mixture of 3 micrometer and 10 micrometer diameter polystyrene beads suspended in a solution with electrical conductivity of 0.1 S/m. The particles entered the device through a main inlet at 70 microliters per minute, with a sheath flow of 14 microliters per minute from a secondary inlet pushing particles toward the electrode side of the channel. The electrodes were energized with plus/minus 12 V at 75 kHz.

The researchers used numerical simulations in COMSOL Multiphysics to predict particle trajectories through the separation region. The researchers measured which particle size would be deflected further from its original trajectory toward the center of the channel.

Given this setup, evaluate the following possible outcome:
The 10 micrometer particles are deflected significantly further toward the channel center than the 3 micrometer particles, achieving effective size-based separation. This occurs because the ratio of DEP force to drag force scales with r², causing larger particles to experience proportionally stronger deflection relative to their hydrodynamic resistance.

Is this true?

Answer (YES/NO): YES